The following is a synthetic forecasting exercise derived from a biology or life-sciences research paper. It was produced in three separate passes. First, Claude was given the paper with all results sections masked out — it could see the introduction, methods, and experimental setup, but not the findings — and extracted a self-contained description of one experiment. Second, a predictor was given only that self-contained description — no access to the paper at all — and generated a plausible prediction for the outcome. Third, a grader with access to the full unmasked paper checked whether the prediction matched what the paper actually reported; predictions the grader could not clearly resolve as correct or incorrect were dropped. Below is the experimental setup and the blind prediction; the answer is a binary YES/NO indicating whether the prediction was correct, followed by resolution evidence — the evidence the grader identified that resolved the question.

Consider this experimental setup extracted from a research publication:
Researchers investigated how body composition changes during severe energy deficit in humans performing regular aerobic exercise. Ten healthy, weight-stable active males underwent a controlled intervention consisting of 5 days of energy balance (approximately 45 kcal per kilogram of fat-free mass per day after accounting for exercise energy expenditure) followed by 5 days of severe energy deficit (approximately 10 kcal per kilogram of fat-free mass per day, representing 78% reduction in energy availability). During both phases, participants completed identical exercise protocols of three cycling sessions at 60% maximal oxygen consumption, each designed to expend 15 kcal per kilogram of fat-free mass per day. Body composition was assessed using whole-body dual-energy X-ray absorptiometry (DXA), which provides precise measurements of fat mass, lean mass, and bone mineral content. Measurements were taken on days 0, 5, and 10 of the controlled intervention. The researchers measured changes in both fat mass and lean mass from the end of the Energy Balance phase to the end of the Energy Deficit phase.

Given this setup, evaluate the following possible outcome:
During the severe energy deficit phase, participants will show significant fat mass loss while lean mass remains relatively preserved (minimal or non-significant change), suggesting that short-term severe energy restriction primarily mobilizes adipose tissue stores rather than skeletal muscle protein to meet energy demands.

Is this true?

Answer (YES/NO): NO